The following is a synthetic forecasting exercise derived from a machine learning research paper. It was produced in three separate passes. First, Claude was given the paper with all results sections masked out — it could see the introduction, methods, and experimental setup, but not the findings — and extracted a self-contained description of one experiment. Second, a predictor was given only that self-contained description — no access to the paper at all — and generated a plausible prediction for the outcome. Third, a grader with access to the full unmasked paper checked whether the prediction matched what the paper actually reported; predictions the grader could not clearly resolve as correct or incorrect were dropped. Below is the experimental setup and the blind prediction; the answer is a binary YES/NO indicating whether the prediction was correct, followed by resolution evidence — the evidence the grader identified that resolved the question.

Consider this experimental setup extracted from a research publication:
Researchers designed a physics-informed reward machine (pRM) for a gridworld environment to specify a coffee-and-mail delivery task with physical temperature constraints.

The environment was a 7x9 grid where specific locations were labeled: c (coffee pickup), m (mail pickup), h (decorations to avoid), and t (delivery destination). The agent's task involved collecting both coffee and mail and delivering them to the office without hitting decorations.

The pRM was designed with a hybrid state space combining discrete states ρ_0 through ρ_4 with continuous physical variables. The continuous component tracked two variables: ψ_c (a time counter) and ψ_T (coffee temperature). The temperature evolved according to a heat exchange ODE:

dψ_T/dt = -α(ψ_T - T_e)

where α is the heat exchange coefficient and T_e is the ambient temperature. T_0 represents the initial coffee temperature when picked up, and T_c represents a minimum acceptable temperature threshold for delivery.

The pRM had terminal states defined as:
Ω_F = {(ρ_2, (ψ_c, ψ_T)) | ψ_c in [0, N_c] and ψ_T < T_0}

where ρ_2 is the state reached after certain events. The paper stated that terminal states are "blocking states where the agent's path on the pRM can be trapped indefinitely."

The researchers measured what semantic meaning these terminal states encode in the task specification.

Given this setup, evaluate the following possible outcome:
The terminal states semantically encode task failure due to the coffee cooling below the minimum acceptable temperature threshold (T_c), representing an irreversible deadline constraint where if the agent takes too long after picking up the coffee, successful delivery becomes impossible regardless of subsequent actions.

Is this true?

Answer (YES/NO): NO